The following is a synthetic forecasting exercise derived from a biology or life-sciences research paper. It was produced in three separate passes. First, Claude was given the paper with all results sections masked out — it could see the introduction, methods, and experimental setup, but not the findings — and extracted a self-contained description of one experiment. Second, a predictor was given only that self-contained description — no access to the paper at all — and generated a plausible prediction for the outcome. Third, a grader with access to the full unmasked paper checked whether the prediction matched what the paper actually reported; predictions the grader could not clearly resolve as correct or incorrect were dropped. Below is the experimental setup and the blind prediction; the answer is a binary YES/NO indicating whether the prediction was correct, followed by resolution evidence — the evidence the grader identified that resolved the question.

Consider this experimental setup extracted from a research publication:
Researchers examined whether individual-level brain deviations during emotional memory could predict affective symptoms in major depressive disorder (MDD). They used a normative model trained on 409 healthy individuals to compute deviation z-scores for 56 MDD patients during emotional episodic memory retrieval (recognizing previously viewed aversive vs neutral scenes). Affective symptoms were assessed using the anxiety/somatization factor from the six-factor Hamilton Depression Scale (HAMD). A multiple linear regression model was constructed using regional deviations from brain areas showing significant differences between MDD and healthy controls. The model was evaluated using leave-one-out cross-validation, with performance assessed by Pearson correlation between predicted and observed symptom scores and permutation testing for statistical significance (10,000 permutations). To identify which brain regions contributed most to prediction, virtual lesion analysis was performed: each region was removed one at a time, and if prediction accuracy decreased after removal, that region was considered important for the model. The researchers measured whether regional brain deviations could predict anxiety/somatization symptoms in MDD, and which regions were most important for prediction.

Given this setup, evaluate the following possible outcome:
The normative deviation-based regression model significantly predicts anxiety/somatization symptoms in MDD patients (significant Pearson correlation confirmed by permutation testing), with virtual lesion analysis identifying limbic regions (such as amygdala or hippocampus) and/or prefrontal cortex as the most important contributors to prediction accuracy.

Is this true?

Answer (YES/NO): YES